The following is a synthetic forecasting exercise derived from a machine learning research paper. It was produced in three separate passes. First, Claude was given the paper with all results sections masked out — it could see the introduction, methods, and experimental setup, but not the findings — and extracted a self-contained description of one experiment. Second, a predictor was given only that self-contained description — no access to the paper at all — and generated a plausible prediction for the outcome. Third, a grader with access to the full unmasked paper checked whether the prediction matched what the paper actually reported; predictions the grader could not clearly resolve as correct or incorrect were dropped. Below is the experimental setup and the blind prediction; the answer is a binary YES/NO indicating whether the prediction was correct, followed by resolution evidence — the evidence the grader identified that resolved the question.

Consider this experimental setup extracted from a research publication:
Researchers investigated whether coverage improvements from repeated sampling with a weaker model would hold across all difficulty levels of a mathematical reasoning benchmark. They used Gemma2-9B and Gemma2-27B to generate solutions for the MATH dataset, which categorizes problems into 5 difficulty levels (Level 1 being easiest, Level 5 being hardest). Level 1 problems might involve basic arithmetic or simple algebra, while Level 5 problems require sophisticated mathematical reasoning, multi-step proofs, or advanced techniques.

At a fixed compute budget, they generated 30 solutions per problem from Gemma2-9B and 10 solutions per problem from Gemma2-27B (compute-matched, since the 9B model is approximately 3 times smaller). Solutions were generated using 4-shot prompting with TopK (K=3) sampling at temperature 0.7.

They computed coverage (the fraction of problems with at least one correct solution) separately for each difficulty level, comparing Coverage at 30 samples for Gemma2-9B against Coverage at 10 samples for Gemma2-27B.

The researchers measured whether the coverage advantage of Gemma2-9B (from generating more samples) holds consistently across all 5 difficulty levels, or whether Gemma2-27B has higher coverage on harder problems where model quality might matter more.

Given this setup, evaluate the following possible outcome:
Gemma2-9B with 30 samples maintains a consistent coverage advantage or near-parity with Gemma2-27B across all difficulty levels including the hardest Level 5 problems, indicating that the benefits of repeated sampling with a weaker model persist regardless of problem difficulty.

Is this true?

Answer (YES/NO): YES